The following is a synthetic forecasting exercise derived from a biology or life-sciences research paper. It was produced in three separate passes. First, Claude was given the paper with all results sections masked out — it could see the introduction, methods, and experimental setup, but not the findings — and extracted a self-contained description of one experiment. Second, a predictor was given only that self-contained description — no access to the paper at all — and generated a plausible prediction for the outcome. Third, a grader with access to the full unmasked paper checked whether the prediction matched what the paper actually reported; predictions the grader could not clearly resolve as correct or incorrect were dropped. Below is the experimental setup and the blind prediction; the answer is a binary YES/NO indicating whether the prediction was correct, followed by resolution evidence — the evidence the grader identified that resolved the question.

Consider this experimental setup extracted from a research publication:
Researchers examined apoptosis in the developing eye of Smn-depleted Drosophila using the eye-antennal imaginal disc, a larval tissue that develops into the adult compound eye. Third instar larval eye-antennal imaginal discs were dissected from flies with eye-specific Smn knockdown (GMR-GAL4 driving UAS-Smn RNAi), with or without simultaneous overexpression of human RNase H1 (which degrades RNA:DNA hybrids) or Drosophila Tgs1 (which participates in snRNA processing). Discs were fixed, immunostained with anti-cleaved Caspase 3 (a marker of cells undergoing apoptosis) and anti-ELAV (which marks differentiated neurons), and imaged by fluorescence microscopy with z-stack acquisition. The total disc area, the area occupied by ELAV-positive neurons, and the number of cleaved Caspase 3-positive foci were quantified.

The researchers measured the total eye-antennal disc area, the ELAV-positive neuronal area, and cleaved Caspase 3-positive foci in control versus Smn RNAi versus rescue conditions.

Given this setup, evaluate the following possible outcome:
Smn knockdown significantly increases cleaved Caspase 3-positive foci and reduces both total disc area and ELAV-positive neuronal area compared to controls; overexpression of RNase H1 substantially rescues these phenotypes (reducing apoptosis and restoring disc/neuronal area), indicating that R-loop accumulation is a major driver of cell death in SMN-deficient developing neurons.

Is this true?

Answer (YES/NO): NO